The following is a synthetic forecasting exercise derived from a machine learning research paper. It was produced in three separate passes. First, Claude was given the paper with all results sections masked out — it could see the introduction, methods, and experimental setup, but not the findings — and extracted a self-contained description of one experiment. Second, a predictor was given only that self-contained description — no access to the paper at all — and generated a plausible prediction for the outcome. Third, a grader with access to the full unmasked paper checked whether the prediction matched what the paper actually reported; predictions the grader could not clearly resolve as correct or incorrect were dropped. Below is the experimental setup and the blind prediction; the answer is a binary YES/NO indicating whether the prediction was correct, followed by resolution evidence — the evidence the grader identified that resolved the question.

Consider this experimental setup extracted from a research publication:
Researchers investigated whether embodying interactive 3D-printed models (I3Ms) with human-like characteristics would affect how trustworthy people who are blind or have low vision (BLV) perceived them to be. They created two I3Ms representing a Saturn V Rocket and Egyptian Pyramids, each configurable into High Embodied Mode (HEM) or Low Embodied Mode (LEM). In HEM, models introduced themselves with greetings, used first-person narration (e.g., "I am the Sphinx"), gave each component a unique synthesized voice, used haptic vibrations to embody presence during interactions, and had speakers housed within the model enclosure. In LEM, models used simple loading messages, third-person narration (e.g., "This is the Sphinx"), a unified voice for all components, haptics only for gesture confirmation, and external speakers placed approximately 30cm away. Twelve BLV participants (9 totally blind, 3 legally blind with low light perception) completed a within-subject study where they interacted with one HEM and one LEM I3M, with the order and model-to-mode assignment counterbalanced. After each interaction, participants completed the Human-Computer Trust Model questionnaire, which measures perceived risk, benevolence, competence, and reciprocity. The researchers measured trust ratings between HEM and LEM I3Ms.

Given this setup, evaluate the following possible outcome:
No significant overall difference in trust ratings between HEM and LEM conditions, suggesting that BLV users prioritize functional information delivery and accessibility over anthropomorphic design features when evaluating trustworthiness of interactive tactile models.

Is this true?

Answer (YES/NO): YES